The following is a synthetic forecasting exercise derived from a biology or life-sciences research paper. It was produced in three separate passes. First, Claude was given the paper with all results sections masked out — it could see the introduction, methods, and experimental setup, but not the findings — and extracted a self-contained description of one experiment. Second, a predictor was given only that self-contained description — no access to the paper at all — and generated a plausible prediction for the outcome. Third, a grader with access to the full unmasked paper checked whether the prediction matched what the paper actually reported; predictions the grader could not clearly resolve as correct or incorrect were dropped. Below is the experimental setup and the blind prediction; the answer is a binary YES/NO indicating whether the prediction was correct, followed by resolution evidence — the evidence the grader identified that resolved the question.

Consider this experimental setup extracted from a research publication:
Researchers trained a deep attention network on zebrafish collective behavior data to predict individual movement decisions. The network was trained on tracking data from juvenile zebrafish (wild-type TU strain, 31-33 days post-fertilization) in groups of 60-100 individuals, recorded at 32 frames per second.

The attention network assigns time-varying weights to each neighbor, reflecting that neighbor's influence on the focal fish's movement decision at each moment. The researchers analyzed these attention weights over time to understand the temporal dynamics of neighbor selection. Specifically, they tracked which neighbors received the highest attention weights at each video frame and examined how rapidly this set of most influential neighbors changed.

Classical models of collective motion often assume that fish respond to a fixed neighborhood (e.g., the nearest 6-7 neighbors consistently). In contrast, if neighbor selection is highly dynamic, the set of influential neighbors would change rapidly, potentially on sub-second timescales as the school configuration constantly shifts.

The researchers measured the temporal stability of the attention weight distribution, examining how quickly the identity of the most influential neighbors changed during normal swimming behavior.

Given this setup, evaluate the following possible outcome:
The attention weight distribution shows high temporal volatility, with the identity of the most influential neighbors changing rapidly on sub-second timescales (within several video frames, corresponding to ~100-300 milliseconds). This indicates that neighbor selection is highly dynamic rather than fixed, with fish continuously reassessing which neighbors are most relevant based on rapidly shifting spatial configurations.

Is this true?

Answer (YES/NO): YES